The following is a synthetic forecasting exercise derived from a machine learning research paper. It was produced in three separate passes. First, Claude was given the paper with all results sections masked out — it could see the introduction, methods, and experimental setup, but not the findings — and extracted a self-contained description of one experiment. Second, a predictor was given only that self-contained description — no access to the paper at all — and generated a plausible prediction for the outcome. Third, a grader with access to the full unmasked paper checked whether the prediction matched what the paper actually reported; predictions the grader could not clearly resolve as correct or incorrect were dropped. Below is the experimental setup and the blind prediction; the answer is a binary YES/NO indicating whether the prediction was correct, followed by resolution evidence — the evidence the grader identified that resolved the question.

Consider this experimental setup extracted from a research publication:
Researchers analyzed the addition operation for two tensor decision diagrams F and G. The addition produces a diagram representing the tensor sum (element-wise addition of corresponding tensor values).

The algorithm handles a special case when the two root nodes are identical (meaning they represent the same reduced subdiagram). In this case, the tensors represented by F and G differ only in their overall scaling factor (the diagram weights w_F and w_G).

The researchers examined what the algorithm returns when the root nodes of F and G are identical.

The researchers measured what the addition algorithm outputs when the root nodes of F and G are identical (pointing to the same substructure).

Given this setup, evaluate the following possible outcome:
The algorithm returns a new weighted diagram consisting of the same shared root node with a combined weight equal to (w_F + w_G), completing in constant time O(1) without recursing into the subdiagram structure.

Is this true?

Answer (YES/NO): YES